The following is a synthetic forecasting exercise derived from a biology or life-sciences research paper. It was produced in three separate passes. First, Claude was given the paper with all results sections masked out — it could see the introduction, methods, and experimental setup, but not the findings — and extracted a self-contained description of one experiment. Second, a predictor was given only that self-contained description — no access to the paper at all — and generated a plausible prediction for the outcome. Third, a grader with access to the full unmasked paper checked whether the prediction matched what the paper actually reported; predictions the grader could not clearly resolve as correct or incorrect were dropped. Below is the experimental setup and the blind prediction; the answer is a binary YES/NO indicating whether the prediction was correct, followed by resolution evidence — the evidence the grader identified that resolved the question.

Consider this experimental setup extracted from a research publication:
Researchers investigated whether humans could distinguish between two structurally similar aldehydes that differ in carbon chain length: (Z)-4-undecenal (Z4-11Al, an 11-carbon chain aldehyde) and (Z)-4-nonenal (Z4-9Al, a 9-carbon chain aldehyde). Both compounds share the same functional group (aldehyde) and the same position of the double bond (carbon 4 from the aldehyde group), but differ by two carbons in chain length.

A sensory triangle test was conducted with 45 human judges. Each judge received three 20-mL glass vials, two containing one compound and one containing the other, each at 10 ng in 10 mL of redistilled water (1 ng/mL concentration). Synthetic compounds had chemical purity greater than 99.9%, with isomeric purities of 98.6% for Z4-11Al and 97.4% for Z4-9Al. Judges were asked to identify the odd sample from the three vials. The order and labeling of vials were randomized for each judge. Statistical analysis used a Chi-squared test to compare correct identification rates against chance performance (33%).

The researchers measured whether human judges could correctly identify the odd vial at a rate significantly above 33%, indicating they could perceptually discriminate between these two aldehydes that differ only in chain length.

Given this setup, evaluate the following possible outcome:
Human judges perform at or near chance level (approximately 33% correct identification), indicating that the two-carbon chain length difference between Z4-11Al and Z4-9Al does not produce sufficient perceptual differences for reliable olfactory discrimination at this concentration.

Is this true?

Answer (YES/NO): NO